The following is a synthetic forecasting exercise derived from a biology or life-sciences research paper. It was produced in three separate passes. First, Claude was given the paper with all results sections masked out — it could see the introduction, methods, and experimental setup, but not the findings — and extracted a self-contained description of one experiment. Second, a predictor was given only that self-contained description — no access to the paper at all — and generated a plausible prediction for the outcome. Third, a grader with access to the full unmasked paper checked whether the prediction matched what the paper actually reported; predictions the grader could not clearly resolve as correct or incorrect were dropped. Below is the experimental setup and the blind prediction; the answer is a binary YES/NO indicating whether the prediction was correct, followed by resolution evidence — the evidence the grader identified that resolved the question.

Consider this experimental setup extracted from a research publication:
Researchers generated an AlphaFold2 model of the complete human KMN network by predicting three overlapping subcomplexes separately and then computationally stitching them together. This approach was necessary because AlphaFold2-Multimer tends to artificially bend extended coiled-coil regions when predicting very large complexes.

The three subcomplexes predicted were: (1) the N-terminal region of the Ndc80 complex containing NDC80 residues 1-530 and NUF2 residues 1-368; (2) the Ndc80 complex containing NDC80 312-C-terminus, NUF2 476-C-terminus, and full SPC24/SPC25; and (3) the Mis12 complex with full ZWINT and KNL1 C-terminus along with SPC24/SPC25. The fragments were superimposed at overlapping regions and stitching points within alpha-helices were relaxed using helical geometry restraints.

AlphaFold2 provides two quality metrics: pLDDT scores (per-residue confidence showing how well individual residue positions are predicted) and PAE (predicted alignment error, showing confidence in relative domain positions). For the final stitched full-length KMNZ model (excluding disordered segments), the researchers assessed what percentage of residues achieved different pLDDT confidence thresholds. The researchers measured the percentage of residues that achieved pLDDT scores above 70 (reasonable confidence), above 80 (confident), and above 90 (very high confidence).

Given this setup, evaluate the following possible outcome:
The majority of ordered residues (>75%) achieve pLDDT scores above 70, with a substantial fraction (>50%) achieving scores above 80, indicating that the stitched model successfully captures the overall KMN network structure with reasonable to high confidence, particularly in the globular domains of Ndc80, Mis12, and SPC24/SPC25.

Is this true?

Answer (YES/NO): YES